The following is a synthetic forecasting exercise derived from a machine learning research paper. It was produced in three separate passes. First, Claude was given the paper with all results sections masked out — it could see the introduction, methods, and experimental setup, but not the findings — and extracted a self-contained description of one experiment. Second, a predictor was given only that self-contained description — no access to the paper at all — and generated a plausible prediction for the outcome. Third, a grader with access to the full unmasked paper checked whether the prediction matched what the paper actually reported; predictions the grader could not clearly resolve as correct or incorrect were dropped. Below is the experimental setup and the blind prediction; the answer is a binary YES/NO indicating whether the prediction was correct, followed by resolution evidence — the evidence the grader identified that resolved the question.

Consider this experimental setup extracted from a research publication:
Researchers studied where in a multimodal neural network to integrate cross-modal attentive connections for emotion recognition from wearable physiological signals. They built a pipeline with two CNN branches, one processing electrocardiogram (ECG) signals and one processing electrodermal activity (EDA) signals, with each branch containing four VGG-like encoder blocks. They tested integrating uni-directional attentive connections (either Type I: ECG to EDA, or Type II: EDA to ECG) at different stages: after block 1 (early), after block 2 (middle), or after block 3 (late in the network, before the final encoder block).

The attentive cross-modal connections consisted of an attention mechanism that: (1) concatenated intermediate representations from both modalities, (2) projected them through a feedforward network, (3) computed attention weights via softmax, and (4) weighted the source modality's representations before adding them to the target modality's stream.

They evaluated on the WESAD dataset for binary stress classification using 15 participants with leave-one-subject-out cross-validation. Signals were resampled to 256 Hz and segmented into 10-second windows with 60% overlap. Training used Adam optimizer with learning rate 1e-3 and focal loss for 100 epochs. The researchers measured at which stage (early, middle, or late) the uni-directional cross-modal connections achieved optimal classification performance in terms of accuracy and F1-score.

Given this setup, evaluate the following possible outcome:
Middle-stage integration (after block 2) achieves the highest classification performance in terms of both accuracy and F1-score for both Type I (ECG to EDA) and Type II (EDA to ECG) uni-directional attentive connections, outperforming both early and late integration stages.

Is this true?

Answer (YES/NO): NO